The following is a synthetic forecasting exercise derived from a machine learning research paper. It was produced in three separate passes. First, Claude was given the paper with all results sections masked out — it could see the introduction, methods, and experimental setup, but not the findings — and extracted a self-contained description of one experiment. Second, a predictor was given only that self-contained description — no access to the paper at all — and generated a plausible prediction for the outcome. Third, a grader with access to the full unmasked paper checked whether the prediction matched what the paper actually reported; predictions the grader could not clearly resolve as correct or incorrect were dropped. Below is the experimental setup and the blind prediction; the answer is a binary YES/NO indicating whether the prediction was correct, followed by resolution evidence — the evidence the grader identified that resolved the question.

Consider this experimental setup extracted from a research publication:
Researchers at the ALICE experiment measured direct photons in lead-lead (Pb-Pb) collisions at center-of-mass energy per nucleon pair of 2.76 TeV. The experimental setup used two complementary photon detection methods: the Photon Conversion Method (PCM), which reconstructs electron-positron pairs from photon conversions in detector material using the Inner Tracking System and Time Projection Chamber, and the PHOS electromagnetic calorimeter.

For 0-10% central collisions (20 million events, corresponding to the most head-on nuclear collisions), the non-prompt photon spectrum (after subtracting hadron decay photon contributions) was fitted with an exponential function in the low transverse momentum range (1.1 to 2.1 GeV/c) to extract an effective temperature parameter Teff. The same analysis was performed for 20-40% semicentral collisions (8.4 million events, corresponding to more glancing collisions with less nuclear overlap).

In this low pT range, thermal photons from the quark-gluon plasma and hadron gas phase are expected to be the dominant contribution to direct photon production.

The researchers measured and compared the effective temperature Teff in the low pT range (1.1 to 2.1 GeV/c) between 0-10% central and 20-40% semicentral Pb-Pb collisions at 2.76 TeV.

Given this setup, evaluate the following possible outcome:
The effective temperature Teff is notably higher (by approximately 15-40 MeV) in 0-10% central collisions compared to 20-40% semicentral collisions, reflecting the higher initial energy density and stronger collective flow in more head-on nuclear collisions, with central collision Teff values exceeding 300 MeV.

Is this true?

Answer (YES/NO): NO